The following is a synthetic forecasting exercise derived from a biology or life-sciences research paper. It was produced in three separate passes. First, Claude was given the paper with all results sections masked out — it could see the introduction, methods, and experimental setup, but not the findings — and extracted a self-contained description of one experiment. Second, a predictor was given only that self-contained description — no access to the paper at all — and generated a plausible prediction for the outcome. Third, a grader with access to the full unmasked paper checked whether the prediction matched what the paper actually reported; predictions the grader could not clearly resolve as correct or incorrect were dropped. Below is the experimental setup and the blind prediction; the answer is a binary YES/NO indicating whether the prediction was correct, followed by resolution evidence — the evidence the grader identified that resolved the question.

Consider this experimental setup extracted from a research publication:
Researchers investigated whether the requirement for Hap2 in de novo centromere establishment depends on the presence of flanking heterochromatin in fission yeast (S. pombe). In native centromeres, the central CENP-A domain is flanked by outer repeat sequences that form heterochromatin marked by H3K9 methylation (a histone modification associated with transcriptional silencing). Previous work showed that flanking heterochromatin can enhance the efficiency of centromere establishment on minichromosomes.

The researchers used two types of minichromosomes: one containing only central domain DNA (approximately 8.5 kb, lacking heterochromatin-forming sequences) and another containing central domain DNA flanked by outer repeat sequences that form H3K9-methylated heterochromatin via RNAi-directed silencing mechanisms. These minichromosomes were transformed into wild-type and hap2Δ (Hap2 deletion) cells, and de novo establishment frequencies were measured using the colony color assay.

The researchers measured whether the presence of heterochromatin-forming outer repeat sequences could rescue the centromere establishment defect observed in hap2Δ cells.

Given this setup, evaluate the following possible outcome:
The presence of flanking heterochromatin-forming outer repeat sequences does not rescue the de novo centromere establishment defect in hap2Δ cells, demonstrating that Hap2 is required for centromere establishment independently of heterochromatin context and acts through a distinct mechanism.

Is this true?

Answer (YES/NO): YES